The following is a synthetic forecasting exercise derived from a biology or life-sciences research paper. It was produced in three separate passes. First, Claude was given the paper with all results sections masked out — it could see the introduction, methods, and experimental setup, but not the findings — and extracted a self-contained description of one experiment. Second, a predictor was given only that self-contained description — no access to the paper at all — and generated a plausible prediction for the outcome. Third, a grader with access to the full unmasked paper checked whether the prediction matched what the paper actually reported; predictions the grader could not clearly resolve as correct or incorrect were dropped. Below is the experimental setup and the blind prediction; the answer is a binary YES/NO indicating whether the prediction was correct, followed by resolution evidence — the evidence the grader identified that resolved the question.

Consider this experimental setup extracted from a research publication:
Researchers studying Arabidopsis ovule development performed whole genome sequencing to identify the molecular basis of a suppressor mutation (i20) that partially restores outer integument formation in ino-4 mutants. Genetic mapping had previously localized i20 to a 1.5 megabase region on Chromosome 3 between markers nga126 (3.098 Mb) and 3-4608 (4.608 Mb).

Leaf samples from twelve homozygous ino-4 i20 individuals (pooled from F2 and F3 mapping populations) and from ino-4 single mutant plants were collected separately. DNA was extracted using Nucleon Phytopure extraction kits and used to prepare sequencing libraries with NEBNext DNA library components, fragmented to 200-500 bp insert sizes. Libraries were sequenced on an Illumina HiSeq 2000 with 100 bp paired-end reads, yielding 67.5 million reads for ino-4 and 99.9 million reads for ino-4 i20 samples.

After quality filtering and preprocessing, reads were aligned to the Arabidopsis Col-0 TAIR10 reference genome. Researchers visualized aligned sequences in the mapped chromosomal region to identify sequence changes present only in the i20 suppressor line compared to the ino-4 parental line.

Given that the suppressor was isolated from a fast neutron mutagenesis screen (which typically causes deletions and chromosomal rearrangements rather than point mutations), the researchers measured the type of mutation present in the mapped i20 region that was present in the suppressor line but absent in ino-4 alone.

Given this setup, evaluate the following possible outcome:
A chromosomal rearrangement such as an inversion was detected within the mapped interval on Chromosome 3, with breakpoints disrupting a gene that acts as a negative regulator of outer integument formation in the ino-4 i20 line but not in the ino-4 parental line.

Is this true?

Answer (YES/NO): NO